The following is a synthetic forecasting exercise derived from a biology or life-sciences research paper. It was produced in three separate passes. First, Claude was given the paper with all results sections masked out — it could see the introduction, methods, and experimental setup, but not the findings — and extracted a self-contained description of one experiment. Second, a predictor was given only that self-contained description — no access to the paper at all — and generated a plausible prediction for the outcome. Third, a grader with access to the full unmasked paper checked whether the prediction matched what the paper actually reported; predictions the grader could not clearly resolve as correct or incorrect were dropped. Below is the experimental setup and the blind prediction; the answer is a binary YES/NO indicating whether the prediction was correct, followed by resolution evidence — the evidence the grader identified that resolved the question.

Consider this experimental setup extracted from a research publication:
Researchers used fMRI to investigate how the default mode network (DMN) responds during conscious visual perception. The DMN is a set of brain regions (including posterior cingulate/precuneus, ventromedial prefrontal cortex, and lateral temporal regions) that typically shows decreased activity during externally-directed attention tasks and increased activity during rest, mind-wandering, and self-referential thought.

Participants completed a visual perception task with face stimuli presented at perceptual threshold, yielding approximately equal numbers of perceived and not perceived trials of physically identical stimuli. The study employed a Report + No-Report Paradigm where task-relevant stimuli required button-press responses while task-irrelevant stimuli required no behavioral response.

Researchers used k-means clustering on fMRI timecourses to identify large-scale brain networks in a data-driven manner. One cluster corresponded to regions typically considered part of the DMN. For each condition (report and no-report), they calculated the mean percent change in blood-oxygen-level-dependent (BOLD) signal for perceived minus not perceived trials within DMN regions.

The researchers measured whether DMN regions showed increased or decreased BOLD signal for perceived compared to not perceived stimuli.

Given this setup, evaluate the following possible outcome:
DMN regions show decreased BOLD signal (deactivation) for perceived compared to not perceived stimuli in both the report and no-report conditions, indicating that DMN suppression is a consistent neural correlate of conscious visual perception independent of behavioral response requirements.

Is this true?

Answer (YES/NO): YES